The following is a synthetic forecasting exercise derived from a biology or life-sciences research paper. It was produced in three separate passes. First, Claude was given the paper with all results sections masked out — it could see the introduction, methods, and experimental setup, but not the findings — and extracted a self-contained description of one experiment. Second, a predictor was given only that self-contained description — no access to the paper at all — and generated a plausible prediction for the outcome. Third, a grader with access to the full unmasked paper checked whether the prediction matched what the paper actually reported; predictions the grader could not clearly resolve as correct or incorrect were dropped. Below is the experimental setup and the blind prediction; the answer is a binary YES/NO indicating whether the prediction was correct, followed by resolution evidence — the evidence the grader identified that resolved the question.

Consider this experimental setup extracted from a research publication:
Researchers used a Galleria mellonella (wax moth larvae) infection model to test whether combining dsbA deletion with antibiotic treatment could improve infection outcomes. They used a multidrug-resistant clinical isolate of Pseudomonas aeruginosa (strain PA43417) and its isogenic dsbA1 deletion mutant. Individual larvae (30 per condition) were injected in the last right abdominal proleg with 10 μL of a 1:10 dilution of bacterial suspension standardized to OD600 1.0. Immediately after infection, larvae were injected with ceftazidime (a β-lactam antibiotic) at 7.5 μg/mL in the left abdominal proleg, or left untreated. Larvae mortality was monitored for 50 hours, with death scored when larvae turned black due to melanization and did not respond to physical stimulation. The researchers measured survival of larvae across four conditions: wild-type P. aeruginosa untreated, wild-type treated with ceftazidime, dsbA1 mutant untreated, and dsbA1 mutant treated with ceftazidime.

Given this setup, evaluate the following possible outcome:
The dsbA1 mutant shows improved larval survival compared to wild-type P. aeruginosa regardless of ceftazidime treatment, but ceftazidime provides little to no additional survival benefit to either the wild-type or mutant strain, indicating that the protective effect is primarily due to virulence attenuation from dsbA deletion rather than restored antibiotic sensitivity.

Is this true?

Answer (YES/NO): NO